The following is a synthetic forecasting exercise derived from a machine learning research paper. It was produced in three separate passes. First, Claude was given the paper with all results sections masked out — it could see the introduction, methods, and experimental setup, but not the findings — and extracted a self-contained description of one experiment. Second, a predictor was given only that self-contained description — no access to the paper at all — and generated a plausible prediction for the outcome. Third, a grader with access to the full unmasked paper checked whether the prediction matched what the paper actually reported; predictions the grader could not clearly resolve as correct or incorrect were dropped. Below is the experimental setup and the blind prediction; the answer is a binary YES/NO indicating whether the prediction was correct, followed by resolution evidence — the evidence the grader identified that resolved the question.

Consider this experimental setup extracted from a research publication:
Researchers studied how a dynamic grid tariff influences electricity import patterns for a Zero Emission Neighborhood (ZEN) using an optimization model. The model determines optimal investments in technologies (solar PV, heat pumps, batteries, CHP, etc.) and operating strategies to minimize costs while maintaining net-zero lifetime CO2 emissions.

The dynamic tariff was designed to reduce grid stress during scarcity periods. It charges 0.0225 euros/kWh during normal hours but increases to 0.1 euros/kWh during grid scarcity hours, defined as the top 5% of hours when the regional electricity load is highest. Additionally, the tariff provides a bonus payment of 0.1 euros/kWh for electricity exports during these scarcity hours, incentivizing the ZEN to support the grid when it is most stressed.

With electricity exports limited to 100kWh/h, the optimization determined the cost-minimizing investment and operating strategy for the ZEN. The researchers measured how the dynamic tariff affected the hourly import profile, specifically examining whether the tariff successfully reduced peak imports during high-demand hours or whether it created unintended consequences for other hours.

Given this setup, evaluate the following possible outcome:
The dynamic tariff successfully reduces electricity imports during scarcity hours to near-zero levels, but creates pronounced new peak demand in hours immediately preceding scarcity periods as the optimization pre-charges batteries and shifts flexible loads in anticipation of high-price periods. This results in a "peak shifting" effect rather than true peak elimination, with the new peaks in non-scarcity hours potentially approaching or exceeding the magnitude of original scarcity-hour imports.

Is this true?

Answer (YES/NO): YES